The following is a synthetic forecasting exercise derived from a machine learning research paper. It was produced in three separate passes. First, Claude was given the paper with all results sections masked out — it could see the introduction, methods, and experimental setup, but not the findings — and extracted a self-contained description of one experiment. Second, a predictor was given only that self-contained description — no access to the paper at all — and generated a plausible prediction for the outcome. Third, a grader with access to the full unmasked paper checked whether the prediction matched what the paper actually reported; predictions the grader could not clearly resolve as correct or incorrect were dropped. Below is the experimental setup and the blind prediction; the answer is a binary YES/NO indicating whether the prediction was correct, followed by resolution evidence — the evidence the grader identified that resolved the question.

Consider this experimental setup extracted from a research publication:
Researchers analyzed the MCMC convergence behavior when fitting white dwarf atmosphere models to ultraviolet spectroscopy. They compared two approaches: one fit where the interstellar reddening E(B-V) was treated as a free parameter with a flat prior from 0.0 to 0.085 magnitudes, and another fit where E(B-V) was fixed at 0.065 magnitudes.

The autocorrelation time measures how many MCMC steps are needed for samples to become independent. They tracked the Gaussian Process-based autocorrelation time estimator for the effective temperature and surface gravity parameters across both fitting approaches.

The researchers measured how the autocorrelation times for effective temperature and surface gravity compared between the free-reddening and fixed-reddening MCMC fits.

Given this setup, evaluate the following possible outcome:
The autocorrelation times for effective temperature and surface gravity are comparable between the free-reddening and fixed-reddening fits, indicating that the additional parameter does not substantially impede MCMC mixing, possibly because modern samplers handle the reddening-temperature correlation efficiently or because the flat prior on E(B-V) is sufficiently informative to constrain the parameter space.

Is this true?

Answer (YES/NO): NO